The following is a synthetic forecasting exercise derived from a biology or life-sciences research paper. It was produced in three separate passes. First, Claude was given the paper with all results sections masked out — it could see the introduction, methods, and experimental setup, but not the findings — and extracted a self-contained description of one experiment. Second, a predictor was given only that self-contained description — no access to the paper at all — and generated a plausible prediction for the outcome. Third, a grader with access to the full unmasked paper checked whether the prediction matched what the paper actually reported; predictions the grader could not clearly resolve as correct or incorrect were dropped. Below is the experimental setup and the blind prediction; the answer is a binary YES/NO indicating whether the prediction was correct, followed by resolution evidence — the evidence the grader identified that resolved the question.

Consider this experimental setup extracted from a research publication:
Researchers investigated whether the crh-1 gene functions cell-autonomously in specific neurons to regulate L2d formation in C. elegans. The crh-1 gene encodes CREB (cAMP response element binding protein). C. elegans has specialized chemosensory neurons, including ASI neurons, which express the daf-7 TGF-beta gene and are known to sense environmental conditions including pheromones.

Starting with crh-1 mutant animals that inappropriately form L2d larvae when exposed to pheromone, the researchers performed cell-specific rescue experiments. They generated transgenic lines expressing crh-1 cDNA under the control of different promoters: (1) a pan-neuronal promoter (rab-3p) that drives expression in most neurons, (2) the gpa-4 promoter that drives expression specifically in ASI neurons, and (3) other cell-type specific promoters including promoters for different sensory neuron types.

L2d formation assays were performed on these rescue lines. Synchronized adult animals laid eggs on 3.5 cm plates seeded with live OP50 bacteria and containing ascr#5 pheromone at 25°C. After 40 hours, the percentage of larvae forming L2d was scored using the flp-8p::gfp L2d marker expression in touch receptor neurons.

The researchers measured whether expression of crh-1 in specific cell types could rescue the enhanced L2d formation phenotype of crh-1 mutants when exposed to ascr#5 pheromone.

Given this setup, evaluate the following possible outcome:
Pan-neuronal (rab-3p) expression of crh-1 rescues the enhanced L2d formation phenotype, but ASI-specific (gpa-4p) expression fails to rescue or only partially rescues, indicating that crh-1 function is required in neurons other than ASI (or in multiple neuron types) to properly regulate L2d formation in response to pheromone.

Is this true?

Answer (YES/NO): NO